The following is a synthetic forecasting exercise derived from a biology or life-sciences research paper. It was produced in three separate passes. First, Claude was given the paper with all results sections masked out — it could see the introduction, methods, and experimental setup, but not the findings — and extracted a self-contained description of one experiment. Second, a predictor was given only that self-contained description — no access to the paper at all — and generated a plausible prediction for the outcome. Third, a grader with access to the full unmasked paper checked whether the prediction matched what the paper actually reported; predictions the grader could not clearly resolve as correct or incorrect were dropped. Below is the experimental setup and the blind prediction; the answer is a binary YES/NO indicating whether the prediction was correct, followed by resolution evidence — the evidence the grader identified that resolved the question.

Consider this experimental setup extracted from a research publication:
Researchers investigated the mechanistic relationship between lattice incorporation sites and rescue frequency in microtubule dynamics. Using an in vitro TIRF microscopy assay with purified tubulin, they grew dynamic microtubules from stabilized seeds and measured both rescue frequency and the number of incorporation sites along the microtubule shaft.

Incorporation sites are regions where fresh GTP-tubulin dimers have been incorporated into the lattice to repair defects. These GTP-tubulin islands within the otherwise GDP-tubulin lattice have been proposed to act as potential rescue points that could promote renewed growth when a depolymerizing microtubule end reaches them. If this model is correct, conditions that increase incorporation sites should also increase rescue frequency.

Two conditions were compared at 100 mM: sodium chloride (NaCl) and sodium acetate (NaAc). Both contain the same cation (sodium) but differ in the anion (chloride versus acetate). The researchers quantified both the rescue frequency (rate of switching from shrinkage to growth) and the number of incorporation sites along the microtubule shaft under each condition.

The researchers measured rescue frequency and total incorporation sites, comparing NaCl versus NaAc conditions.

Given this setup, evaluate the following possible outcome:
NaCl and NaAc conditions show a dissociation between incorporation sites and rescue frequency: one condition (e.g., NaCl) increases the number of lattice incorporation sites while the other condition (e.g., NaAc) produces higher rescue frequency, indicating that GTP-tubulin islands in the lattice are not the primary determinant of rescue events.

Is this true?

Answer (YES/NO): YES